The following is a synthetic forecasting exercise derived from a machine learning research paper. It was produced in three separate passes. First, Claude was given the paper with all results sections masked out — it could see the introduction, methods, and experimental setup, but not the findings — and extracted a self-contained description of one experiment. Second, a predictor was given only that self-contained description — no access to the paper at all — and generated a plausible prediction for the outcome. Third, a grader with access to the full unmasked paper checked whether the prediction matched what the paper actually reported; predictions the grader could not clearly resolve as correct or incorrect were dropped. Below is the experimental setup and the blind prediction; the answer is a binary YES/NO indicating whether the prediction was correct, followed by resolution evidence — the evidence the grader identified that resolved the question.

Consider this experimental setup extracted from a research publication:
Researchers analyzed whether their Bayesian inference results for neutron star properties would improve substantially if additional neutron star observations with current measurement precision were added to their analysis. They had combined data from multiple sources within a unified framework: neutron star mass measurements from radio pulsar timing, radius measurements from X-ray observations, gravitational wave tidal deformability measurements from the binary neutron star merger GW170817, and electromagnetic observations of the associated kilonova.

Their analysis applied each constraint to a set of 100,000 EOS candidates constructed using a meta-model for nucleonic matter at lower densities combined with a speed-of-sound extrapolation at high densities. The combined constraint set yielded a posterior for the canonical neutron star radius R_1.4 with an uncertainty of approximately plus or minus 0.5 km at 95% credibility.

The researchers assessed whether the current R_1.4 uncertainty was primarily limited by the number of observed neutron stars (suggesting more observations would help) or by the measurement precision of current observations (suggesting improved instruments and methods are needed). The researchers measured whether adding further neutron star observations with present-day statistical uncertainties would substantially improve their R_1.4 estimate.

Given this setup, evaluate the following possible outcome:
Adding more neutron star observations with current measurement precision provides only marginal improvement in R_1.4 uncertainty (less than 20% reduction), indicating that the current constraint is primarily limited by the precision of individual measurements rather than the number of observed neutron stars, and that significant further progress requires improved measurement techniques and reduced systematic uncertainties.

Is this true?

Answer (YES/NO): YES